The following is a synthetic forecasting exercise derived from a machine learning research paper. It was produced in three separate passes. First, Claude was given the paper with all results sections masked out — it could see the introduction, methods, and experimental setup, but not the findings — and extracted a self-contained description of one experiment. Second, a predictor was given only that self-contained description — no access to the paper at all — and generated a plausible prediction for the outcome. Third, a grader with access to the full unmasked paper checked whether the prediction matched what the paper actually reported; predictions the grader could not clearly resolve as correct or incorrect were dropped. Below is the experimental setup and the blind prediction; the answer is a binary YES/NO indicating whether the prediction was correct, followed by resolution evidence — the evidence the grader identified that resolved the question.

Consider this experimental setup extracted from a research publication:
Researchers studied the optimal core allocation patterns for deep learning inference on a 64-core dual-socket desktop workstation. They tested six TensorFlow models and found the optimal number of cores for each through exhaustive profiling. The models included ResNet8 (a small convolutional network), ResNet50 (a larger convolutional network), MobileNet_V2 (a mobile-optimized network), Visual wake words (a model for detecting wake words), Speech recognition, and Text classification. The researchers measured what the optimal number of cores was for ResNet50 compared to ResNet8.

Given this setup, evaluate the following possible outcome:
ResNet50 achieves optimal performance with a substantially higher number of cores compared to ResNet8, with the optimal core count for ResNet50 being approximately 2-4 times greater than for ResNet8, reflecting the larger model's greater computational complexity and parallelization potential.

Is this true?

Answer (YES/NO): NO